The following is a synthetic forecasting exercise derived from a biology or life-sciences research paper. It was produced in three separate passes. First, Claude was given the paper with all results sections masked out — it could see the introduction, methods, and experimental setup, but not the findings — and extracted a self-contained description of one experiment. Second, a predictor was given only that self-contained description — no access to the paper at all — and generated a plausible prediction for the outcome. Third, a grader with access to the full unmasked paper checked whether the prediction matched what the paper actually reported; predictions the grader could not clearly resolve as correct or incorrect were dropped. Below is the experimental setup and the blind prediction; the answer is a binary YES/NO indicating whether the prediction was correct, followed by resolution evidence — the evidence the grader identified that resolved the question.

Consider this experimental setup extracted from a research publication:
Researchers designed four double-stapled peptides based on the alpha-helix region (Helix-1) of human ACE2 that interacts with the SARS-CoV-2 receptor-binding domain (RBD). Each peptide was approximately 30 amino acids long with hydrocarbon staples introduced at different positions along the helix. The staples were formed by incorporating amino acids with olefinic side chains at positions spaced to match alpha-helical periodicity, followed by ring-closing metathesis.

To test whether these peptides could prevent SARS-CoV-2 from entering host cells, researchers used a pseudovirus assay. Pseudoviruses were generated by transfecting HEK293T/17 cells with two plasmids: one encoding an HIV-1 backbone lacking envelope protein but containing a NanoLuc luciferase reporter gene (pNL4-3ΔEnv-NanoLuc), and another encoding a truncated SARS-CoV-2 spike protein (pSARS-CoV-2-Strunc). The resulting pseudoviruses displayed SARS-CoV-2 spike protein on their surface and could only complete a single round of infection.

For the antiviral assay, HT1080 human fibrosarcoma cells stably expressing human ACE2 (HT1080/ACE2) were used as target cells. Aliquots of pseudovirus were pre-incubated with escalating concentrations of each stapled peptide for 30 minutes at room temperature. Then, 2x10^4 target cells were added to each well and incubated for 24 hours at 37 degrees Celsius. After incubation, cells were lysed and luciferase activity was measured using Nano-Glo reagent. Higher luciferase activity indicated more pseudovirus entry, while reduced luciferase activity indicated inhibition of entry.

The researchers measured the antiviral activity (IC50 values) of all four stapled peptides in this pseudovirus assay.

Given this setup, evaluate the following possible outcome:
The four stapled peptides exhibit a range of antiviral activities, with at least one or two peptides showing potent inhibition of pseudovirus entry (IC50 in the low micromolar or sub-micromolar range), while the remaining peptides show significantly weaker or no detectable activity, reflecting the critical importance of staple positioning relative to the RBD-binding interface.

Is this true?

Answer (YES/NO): NO